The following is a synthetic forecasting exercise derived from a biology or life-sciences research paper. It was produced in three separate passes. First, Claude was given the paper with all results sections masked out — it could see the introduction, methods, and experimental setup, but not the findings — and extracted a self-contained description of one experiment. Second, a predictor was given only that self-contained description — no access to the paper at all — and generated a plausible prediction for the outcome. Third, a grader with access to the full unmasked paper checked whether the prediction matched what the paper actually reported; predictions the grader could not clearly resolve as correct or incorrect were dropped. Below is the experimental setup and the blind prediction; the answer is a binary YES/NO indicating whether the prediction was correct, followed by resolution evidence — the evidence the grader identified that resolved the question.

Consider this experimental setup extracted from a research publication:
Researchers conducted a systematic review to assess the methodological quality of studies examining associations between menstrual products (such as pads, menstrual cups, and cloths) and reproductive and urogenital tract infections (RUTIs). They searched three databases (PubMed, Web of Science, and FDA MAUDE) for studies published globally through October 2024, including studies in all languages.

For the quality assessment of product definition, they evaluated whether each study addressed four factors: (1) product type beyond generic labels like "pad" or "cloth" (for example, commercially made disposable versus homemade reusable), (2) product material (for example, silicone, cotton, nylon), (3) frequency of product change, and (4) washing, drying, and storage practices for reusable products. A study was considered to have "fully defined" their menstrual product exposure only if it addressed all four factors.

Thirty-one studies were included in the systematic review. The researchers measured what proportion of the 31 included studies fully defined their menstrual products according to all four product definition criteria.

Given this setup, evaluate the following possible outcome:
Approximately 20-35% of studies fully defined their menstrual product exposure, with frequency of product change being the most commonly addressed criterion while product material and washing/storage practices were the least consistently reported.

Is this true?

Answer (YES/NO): NO